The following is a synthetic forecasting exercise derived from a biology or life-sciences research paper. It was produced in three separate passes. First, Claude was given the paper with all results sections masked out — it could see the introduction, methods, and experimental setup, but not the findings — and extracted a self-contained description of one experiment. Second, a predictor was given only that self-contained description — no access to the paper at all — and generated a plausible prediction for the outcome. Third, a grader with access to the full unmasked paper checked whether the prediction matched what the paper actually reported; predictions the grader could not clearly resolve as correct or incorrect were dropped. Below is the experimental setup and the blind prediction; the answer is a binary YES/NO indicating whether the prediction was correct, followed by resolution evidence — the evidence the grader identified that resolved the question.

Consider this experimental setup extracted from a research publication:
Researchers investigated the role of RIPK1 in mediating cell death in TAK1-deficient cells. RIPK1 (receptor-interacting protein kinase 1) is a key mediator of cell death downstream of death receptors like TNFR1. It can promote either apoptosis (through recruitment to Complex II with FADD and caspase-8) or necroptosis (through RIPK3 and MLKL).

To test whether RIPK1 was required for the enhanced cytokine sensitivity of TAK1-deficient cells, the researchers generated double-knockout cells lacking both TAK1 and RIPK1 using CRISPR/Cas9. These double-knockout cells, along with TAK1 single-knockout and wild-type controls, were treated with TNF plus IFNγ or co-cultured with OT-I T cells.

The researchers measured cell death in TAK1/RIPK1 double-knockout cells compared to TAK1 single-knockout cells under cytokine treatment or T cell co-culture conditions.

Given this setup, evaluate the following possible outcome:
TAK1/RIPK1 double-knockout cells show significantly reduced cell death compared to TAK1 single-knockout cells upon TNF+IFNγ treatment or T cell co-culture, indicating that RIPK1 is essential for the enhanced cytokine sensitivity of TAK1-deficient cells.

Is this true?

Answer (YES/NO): YES